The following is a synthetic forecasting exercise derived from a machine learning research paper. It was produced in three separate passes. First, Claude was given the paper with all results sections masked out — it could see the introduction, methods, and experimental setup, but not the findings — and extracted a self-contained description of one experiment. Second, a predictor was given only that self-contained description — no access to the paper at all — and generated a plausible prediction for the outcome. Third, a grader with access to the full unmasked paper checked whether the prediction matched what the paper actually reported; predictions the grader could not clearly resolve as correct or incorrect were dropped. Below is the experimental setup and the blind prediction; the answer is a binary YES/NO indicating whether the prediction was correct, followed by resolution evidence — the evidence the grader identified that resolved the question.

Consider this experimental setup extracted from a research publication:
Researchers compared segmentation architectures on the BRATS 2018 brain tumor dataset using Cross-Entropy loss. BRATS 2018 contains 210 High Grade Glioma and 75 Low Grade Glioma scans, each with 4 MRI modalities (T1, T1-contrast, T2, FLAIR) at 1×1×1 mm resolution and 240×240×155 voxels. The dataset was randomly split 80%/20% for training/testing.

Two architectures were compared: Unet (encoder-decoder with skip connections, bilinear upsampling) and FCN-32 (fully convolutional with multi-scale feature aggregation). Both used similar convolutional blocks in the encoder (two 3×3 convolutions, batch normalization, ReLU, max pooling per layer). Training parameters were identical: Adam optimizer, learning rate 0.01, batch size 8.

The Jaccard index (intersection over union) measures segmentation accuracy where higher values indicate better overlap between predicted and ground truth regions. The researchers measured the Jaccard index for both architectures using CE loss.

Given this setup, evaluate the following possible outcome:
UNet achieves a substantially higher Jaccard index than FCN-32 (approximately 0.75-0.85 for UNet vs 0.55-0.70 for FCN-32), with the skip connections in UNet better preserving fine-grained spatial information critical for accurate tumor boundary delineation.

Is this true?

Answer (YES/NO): NO